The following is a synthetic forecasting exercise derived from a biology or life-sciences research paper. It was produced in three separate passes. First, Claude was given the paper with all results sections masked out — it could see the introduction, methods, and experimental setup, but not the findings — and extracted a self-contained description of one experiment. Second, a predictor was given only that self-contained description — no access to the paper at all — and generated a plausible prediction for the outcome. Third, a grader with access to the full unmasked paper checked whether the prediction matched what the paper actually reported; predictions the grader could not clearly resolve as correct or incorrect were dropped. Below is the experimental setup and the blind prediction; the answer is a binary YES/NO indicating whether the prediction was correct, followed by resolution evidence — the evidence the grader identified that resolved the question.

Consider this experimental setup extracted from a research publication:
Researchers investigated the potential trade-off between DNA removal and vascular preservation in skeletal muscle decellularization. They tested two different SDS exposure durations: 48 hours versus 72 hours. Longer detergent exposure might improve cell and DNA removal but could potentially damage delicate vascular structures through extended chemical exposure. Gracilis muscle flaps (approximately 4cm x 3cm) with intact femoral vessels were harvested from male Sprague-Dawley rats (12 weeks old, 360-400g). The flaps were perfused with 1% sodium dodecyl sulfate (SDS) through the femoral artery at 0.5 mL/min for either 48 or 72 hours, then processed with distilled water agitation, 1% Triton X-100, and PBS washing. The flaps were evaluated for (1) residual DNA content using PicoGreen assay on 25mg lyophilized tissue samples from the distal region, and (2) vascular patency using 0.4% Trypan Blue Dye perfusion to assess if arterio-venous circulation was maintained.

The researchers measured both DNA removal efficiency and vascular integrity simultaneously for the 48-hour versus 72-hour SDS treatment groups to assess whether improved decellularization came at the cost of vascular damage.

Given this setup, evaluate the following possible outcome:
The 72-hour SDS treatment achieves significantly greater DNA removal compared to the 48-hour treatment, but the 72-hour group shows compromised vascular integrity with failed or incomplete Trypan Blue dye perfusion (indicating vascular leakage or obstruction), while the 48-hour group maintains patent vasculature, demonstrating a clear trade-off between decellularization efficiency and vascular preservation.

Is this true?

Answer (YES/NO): NO